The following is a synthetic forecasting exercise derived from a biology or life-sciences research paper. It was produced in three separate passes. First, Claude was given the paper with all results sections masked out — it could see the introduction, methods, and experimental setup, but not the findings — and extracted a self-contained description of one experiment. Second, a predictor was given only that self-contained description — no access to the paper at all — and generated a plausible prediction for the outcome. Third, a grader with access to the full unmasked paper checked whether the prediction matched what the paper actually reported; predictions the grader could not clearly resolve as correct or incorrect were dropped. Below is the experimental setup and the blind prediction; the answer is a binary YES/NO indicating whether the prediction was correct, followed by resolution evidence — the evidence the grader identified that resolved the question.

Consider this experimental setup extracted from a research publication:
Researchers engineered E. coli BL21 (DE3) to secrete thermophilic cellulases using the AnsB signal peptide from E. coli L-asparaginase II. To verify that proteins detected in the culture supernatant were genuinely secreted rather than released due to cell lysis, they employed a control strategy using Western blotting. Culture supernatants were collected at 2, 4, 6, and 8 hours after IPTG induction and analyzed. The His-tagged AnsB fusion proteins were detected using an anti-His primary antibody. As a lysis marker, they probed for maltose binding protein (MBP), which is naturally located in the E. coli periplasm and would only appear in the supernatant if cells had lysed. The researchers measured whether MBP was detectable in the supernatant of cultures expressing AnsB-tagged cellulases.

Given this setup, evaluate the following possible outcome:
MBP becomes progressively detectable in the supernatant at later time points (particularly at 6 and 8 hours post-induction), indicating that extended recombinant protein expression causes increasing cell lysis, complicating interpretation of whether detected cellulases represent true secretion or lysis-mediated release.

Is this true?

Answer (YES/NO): NO